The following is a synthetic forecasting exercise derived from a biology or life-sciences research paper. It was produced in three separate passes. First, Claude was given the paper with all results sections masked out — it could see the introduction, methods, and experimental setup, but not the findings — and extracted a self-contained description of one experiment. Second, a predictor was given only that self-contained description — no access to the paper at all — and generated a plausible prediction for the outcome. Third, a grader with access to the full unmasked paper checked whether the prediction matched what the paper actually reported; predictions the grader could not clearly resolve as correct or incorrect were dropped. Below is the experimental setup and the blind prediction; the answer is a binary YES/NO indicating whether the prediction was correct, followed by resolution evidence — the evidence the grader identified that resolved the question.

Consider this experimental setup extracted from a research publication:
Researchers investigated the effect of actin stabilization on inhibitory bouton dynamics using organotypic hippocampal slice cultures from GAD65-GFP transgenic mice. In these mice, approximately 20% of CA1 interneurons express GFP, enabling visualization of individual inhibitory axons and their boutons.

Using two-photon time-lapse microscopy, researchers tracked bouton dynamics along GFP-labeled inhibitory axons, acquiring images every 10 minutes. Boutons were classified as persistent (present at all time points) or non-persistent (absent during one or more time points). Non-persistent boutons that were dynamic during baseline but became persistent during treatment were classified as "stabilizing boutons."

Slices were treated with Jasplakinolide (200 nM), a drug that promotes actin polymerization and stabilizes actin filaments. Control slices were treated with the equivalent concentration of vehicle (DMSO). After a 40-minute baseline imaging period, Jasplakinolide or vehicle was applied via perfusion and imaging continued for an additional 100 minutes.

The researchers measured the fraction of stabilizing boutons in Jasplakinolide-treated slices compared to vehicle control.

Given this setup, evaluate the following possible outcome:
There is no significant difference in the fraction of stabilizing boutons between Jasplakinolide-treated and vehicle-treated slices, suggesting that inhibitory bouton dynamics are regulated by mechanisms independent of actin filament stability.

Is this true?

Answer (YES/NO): YES